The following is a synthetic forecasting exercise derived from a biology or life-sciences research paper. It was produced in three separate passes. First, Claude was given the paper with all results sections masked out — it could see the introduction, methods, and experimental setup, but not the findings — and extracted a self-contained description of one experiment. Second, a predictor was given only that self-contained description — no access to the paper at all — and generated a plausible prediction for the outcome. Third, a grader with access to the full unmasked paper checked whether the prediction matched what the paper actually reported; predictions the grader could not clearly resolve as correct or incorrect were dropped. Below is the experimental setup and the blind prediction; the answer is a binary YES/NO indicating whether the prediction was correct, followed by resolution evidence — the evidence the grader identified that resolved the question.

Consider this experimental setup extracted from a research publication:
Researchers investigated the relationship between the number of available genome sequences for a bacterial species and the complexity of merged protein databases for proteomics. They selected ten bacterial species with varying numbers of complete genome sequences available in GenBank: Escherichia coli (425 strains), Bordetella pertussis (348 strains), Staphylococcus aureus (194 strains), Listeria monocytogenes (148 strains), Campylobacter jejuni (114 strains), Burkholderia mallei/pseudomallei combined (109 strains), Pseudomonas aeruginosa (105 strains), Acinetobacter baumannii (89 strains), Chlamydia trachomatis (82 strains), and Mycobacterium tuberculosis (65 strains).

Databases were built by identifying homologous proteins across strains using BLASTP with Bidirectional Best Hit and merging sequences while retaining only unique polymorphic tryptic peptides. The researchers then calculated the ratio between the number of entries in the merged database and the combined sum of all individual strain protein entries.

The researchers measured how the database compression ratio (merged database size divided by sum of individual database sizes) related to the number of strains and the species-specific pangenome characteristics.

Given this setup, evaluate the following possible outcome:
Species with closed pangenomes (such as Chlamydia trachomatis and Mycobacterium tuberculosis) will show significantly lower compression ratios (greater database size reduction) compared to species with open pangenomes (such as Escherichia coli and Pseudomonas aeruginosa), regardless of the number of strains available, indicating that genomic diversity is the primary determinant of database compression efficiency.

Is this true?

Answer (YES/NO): NO